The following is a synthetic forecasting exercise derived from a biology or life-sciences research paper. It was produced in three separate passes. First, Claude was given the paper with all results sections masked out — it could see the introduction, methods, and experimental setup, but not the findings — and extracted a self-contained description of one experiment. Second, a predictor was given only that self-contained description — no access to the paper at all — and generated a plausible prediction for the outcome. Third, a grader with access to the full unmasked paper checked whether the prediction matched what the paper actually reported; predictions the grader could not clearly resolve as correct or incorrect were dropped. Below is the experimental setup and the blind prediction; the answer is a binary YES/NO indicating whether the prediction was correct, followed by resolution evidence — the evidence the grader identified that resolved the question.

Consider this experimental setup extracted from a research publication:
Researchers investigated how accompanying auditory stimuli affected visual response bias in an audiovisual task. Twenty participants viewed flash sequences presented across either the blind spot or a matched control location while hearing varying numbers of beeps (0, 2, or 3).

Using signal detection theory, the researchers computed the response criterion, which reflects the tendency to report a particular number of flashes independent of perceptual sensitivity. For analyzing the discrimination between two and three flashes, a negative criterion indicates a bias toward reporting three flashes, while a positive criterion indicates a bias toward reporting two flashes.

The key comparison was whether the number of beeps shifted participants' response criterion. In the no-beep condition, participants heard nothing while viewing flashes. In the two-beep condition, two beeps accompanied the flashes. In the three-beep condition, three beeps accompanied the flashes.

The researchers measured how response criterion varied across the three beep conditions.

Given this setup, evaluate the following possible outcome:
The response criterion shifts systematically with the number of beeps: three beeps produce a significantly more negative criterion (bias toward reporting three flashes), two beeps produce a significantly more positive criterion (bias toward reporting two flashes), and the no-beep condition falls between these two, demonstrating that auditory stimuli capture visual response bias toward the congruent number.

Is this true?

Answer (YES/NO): YES